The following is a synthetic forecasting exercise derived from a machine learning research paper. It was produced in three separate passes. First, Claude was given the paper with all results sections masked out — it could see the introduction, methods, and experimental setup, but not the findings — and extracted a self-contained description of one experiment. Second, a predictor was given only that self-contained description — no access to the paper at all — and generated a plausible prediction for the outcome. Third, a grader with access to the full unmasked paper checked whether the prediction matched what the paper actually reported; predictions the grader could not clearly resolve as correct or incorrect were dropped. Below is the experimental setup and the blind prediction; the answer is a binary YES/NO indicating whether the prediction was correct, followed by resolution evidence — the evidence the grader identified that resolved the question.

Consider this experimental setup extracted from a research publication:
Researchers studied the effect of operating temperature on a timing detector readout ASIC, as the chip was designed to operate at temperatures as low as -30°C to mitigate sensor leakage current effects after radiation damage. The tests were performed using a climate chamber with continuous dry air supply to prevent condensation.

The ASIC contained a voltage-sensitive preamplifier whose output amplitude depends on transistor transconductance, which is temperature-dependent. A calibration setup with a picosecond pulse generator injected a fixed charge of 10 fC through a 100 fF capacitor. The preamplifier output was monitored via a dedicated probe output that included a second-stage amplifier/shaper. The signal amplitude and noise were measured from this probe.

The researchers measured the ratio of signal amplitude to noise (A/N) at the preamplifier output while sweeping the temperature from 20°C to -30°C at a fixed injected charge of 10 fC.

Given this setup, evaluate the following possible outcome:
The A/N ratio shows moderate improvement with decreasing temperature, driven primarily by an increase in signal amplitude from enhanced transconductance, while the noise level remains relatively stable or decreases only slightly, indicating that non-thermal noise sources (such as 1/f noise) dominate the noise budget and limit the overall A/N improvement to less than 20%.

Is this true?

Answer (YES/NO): YES